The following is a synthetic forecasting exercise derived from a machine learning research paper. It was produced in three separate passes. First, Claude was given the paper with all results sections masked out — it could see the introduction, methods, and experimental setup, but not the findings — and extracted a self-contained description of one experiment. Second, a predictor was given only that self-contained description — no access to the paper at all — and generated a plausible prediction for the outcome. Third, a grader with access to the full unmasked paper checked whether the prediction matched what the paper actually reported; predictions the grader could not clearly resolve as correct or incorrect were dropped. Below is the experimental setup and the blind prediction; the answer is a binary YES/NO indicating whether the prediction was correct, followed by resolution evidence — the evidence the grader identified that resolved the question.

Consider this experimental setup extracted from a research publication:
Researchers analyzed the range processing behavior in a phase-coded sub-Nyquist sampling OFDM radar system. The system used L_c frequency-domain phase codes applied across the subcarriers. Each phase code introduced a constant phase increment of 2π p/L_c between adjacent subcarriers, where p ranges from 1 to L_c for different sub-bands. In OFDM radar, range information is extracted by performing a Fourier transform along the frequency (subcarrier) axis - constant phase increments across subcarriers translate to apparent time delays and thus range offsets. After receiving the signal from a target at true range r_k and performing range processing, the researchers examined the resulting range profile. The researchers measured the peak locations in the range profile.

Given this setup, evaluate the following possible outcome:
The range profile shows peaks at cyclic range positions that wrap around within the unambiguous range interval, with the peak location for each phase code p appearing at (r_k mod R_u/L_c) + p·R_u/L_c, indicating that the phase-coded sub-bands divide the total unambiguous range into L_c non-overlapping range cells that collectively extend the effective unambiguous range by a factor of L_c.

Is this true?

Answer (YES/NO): NO